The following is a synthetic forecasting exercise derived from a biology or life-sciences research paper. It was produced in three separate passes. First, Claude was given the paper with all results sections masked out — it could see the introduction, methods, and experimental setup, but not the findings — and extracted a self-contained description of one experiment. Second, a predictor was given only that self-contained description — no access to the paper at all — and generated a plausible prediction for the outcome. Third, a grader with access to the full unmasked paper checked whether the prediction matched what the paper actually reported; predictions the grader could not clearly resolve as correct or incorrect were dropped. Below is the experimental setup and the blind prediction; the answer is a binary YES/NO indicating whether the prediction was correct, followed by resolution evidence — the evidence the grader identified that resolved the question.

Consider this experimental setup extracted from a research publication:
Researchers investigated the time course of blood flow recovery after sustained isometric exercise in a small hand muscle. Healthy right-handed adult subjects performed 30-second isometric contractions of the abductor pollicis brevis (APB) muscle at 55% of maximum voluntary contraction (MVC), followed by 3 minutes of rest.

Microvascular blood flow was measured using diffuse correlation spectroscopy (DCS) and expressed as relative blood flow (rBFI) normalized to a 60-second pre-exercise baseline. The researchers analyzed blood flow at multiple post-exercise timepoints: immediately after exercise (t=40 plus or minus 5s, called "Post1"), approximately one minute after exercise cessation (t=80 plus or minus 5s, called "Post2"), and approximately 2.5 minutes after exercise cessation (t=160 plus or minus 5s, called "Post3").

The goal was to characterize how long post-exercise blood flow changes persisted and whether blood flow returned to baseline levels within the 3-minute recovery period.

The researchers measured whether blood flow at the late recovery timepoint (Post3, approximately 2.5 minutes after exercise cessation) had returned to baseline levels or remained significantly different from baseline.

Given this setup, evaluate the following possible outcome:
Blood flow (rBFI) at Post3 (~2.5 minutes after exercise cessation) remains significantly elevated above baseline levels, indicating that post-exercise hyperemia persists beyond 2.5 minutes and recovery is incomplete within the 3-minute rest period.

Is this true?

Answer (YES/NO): NO